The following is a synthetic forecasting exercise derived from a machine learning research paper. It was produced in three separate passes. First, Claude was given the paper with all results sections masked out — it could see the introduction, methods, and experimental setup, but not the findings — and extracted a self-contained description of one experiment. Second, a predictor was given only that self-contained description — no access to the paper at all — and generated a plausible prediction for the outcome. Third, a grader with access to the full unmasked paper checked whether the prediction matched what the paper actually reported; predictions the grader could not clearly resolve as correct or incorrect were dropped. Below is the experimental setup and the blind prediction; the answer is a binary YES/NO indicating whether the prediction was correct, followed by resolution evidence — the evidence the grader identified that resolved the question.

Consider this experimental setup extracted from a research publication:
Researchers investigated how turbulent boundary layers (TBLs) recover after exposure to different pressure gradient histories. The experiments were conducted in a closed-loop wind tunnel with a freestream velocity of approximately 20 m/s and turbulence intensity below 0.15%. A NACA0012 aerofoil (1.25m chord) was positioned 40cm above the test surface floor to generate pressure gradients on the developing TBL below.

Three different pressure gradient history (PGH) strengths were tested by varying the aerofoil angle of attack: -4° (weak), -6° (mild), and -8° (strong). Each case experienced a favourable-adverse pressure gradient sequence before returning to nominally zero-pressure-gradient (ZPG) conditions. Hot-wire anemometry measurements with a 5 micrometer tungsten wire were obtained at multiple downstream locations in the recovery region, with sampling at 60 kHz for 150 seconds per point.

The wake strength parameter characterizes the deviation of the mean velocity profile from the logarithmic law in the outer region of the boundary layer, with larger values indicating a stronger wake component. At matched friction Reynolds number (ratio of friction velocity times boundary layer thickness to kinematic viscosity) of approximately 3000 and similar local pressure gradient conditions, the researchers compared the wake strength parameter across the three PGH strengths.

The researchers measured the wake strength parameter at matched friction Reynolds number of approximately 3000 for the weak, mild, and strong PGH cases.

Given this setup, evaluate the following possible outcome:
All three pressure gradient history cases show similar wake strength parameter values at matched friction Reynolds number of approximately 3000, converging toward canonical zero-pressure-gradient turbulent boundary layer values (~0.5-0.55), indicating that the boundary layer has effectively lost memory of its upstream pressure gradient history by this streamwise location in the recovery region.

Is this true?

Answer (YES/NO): NO